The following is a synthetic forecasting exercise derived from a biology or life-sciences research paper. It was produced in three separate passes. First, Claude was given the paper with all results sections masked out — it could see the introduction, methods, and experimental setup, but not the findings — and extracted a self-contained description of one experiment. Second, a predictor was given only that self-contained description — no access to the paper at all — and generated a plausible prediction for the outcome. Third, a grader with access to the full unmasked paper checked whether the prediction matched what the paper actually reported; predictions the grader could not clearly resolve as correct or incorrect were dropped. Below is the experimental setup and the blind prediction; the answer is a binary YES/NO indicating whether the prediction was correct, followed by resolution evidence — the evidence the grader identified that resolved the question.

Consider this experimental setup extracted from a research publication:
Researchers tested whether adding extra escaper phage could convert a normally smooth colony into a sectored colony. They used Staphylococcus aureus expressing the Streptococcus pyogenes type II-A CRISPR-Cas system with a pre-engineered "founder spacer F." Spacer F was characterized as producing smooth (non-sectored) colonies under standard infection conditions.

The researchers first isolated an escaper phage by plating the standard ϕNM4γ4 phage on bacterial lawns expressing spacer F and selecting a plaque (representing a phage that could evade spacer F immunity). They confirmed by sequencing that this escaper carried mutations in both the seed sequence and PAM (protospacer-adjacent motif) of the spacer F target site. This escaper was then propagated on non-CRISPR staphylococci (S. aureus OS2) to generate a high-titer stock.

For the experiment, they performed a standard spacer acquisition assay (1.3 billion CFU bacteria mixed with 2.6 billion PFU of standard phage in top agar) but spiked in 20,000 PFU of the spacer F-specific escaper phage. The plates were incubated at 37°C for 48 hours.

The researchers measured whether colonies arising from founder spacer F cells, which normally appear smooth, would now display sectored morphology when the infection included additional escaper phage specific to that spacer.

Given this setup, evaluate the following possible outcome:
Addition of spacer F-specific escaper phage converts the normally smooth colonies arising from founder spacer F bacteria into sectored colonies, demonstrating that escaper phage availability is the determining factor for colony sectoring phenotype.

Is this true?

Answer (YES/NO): YES